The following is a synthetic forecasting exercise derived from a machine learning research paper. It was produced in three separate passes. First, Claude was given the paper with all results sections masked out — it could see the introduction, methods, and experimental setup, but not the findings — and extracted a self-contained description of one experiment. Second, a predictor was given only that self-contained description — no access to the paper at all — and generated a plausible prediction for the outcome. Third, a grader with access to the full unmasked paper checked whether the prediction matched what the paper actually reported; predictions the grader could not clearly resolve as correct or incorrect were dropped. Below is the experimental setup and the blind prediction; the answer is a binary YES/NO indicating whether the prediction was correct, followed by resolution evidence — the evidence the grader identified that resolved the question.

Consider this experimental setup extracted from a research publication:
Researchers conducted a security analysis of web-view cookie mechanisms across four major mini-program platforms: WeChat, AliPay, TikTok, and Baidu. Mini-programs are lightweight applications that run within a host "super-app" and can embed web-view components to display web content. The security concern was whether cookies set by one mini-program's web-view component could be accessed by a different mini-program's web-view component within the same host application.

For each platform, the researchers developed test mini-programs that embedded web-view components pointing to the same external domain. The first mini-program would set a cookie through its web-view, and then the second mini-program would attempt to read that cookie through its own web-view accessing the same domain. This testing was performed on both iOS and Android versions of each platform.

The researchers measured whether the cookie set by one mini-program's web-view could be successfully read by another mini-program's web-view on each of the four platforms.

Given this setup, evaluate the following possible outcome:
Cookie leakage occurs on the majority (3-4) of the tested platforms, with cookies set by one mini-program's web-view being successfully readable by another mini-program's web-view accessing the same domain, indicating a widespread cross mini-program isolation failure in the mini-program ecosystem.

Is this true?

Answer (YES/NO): YES